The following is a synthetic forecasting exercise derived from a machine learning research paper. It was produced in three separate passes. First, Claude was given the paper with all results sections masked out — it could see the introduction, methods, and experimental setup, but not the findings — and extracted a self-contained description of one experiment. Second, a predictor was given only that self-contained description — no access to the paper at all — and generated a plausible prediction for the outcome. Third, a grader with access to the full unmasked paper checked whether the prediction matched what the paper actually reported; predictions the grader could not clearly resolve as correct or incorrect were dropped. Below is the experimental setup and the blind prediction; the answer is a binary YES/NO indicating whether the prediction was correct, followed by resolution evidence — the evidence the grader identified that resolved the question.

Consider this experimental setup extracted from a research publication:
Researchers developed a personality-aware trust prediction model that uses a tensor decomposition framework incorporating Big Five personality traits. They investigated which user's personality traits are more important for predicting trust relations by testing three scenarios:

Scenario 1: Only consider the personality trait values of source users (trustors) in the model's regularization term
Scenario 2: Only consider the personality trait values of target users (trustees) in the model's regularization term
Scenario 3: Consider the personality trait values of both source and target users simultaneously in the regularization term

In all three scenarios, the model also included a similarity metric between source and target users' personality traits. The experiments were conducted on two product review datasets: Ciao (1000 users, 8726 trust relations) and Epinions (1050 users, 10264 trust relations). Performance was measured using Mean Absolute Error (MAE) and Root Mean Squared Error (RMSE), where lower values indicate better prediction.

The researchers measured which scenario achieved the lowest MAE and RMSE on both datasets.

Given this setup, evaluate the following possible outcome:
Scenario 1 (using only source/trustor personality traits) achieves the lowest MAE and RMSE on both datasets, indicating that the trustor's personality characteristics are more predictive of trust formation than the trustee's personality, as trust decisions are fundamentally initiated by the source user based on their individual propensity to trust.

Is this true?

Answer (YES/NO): YES